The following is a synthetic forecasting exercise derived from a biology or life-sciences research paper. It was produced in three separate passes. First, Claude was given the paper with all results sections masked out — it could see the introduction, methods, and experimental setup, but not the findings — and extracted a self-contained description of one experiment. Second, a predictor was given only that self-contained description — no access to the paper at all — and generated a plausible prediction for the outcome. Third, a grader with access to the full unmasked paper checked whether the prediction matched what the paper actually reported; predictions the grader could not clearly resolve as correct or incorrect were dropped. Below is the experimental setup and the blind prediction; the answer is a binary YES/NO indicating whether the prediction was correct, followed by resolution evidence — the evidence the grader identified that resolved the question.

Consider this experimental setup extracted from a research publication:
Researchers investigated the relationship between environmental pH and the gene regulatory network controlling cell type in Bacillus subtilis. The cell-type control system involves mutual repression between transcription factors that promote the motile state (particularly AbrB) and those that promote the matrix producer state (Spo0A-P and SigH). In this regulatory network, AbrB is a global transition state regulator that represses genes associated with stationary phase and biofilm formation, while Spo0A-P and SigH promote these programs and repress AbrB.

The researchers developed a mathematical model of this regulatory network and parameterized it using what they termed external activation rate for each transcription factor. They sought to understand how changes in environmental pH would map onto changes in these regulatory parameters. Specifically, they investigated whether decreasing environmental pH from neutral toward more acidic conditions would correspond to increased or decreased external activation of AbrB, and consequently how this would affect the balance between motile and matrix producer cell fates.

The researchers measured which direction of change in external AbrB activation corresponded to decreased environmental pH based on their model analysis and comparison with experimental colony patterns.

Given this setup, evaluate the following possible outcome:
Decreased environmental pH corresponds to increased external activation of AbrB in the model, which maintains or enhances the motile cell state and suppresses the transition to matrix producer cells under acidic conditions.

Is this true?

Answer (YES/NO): NO